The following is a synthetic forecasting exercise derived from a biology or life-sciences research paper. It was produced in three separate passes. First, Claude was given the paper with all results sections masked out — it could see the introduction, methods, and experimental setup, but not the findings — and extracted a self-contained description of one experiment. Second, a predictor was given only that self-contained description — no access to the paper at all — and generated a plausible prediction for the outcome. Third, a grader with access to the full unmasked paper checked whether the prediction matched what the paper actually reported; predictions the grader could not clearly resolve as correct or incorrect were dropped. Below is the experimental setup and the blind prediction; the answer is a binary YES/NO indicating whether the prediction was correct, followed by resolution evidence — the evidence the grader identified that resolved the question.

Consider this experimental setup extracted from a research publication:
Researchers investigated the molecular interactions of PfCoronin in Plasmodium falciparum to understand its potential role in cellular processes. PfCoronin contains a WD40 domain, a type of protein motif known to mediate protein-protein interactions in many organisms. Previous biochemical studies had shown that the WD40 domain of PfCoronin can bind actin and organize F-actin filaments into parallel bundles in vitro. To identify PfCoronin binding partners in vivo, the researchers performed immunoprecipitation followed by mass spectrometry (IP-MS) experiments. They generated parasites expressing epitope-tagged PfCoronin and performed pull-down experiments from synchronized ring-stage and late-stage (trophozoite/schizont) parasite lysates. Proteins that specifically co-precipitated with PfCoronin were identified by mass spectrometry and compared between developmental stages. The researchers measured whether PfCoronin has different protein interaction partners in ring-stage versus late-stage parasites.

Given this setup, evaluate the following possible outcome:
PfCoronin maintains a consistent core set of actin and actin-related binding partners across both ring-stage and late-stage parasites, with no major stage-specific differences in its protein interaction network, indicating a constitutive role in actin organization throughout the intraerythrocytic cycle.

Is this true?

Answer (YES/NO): NO